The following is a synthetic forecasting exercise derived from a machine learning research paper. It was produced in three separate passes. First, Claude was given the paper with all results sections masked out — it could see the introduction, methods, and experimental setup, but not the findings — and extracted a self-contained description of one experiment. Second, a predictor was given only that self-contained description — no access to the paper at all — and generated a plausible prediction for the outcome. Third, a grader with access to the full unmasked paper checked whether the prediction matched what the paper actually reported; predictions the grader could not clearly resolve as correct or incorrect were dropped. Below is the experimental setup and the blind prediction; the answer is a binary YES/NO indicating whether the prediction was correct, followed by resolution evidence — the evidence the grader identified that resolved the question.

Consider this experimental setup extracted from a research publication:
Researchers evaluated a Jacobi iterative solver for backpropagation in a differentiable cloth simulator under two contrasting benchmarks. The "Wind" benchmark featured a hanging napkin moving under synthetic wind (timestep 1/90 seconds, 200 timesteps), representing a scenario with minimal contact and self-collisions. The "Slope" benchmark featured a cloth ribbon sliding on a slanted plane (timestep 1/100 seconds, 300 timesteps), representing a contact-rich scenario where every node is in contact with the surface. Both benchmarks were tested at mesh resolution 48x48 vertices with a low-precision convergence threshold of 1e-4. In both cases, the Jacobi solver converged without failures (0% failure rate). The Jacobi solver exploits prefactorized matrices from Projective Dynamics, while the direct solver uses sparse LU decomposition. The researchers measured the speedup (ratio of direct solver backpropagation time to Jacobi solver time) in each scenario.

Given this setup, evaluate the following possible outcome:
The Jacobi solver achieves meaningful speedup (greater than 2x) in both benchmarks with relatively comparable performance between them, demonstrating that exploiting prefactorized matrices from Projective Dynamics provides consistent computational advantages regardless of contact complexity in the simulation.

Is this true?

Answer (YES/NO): YES